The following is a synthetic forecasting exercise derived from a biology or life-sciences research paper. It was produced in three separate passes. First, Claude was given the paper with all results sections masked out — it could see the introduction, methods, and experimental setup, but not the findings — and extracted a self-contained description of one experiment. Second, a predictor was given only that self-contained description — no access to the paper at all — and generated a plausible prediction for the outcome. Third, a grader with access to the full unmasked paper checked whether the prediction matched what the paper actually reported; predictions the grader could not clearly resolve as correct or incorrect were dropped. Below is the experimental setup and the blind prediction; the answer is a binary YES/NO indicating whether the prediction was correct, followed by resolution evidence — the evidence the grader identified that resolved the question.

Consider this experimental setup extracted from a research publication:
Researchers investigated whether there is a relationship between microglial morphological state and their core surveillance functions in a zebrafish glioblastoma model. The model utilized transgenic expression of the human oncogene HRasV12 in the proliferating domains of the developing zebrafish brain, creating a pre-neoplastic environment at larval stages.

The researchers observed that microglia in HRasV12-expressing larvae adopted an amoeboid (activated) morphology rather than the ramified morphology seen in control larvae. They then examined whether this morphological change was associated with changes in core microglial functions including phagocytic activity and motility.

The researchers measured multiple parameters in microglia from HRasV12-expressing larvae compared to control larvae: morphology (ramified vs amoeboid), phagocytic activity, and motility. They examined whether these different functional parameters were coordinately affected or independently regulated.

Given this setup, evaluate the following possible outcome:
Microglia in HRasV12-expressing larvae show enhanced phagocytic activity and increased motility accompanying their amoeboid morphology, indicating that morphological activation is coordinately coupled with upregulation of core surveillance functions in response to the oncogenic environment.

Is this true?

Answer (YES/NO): NO